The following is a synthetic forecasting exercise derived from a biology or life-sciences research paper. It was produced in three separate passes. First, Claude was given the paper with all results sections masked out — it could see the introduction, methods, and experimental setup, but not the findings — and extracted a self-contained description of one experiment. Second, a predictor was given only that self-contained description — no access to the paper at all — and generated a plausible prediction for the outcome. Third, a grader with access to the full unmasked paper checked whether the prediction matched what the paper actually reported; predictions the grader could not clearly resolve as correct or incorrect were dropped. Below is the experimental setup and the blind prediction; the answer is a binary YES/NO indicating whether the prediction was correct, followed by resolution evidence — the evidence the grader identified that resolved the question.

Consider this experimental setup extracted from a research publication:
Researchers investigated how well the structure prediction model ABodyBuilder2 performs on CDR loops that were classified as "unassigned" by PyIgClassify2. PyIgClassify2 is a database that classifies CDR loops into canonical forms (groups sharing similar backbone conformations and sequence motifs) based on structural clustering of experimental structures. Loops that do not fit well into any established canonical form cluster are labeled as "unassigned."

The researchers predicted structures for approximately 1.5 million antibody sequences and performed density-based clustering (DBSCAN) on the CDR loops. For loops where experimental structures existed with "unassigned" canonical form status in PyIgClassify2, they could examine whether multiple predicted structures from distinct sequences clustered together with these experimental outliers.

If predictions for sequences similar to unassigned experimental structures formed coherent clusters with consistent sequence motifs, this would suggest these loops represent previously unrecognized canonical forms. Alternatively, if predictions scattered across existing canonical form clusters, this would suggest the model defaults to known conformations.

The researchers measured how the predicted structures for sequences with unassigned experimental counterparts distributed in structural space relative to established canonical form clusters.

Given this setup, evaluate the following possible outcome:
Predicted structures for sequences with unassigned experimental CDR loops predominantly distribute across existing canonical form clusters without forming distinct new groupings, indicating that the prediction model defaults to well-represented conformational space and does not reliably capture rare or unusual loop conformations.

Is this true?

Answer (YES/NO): NO